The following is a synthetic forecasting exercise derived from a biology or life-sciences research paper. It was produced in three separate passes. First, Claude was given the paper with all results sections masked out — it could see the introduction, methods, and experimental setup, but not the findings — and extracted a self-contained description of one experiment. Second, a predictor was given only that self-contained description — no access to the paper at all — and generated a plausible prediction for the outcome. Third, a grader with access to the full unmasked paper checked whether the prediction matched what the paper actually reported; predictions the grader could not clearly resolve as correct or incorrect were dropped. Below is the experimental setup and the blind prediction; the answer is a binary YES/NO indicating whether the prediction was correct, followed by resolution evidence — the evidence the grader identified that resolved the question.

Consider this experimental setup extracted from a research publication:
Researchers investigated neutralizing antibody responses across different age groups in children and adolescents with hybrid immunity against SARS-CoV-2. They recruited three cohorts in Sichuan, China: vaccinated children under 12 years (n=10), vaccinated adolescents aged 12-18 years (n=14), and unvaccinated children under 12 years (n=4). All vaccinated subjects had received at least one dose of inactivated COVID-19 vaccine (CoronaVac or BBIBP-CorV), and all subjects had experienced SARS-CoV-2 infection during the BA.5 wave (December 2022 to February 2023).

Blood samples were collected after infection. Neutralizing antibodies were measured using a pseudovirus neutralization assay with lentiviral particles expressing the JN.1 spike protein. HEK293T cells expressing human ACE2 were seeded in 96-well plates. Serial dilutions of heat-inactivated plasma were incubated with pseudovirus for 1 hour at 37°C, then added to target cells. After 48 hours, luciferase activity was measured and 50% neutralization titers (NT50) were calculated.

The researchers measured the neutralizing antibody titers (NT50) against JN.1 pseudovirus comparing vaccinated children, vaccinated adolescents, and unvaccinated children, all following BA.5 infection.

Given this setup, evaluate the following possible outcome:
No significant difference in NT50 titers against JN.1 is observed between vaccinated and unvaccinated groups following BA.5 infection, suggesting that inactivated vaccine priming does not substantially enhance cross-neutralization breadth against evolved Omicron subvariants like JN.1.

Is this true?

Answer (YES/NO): NO